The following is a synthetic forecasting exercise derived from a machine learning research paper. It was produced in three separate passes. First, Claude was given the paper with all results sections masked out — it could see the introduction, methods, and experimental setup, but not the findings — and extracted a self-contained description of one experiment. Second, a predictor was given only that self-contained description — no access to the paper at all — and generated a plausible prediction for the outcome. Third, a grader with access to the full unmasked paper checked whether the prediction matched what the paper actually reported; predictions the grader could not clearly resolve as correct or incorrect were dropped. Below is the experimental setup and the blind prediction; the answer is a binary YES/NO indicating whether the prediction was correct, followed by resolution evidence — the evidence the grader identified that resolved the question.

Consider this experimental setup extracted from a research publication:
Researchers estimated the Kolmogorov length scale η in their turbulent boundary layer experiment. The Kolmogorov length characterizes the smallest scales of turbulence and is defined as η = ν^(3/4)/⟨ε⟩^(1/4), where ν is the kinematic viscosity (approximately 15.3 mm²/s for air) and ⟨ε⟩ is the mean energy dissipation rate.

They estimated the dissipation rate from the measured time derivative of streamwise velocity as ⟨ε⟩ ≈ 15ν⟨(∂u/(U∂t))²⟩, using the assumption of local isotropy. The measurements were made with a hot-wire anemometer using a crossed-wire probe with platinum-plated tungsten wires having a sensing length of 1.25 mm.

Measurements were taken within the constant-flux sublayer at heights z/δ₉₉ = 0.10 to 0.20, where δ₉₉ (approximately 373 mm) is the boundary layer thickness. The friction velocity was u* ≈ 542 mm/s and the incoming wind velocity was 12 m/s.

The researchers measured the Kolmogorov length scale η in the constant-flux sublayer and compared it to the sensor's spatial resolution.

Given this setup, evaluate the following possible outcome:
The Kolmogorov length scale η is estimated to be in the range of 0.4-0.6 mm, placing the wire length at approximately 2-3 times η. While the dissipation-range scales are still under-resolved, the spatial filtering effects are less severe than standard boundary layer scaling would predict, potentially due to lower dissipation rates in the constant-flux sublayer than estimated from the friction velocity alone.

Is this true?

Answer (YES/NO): NO